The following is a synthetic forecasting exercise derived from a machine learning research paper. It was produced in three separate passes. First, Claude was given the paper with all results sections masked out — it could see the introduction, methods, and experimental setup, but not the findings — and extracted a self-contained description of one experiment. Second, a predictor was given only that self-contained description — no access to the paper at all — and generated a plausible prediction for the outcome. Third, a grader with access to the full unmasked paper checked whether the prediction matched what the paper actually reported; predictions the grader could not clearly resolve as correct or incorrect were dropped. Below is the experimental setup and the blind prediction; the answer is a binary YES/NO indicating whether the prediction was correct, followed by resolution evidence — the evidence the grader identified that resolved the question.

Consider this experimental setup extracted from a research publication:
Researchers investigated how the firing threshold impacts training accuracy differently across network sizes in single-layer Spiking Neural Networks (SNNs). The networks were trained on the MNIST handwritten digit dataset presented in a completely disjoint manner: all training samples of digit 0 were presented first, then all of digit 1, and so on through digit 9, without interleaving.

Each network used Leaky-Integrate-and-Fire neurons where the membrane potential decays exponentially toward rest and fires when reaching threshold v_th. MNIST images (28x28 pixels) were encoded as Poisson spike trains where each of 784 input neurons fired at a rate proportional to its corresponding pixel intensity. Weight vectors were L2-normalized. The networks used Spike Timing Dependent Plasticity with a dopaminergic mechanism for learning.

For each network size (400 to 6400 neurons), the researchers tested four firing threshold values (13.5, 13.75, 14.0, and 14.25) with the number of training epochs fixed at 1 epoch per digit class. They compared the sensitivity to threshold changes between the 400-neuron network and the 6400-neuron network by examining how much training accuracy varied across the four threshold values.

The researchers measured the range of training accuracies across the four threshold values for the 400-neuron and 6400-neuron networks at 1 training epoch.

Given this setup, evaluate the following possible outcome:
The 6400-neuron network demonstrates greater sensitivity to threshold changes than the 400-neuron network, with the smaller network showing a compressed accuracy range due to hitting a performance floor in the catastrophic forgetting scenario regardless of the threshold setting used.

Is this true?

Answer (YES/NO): NO